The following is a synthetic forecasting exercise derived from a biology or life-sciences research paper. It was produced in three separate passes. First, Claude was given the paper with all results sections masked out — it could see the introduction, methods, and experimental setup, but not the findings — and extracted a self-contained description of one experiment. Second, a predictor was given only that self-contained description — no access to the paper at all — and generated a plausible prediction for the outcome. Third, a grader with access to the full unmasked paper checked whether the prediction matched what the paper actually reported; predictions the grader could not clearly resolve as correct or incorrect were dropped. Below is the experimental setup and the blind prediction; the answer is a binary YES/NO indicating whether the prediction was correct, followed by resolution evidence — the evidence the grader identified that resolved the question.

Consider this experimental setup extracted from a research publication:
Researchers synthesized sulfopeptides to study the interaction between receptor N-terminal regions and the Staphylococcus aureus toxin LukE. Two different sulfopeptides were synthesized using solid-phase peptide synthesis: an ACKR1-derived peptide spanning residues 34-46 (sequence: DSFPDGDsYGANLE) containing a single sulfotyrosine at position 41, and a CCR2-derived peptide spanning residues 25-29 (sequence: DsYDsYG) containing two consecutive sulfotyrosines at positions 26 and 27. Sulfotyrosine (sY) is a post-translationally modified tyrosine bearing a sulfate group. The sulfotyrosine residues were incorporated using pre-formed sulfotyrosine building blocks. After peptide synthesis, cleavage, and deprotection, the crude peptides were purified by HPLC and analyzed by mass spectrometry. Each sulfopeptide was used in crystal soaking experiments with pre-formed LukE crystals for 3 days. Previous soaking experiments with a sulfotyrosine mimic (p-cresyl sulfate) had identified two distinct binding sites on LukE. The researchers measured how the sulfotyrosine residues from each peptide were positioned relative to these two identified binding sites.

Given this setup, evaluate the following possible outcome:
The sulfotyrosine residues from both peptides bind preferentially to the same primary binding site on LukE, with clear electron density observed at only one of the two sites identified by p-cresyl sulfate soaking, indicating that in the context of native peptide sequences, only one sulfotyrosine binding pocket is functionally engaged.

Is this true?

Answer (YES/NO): NO